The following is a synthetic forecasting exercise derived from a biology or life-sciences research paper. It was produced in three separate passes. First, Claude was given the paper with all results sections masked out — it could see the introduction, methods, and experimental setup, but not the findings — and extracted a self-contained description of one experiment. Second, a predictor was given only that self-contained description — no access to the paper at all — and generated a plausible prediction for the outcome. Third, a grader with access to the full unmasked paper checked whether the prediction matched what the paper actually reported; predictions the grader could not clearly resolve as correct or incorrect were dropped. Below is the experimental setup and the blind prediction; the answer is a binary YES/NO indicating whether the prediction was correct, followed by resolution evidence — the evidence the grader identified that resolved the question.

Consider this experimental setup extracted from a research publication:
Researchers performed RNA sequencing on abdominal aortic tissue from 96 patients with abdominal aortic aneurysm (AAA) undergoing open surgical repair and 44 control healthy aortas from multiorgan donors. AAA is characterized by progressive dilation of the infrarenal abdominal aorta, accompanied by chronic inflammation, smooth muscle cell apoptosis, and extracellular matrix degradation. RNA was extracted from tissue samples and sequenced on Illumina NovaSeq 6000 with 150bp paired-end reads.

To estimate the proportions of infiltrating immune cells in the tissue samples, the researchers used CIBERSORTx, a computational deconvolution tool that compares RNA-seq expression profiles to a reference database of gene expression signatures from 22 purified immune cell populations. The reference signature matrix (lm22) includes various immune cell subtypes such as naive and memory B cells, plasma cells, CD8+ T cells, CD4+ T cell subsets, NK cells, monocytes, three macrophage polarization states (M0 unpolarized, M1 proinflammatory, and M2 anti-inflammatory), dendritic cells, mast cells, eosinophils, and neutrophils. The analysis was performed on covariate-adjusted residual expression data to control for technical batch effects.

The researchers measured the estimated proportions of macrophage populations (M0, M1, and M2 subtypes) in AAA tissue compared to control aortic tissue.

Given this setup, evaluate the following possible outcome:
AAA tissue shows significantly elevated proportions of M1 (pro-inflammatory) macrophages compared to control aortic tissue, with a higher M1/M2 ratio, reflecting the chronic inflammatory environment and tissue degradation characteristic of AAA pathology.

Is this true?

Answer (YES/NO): NO